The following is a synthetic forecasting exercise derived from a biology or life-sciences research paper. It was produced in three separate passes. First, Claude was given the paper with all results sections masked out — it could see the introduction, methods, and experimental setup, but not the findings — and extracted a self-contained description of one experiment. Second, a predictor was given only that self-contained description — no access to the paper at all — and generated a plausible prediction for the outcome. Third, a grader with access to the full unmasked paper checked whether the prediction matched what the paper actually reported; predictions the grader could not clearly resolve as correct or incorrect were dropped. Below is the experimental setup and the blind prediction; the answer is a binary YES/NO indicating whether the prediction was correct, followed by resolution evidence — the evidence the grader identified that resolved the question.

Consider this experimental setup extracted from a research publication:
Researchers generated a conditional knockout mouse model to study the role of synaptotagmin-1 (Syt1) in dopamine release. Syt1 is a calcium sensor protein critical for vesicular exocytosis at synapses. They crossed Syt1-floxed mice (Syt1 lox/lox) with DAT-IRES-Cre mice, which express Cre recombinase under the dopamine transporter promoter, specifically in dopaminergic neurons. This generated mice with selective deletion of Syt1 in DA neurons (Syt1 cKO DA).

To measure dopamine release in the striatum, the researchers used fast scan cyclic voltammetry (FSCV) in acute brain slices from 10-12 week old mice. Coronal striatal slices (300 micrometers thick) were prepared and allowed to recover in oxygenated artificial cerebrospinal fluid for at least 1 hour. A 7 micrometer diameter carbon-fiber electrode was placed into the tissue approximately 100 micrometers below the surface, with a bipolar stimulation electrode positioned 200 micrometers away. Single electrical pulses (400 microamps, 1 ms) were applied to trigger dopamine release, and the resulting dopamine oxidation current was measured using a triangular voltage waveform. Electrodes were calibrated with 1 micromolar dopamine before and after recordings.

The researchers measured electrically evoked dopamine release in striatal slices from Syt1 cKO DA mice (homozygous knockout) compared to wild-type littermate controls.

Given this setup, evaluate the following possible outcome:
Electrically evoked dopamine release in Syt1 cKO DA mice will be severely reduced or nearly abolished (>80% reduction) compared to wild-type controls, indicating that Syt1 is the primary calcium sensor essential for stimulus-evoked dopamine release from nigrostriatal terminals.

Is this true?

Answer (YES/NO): YES